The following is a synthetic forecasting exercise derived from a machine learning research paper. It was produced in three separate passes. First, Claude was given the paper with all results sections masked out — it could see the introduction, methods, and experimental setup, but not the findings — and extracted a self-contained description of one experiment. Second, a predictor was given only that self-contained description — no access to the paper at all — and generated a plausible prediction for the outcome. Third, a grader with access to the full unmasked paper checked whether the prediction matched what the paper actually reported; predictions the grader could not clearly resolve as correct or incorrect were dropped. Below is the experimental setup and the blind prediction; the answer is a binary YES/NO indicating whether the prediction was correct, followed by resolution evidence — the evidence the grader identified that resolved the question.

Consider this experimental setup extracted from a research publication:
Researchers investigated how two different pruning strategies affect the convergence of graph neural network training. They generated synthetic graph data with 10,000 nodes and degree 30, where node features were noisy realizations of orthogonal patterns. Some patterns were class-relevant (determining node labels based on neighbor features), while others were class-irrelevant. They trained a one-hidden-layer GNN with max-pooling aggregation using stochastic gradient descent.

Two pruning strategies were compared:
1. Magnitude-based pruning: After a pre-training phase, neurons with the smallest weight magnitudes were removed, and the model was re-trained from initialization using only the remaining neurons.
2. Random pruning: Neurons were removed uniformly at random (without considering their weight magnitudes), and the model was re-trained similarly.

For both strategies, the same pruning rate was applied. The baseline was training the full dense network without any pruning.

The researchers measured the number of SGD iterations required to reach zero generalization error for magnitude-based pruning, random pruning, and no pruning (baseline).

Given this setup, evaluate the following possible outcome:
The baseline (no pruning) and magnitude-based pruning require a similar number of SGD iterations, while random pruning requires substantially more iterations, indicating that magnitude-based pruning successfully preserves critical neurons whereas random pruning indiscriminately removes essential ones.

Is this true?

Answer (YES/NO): NO